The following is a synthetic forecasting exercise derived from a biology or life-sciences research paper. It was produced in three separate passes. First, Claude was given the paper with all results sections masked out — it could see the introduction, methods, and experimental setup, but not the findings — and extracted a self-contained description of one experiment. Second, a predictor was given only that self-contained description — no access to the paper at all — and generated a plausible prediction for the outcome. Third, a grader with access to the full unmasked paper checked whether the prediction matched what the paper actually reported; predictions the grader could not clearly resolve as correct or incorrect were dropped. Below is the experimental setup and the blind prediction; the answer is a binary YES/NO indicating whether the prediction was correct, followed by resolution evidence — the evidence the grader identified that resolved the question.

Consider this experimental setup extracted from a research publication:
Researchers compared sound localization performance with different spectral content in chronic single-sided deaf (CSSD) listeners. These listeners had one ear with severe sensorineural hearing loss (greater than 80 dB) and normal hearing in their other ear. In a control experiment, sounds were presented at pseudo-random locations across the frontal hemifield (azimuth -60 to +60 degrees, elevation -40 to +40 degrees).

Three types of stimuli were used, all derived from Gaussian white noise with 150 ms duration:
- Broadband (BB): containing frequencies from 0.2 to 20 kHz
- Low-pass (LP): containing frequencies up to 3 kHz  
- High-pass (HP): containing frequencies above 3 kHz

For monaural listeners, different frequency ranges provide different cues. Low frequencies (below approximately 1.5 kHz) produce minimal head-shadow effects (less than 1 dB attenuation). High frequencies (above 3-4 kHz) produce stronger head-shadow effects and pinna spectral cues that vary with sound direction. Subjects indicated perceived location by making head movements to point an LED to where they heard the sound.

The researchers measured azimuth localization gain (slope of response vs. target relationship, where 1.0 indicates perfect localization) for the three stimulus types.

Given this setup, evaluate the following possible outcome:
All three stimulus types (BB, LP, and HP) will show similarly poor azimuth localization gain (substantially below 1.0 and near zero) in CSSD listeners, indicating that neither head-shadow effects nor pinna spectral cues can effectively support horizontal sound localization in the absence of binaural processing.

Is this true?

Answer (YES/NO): NO